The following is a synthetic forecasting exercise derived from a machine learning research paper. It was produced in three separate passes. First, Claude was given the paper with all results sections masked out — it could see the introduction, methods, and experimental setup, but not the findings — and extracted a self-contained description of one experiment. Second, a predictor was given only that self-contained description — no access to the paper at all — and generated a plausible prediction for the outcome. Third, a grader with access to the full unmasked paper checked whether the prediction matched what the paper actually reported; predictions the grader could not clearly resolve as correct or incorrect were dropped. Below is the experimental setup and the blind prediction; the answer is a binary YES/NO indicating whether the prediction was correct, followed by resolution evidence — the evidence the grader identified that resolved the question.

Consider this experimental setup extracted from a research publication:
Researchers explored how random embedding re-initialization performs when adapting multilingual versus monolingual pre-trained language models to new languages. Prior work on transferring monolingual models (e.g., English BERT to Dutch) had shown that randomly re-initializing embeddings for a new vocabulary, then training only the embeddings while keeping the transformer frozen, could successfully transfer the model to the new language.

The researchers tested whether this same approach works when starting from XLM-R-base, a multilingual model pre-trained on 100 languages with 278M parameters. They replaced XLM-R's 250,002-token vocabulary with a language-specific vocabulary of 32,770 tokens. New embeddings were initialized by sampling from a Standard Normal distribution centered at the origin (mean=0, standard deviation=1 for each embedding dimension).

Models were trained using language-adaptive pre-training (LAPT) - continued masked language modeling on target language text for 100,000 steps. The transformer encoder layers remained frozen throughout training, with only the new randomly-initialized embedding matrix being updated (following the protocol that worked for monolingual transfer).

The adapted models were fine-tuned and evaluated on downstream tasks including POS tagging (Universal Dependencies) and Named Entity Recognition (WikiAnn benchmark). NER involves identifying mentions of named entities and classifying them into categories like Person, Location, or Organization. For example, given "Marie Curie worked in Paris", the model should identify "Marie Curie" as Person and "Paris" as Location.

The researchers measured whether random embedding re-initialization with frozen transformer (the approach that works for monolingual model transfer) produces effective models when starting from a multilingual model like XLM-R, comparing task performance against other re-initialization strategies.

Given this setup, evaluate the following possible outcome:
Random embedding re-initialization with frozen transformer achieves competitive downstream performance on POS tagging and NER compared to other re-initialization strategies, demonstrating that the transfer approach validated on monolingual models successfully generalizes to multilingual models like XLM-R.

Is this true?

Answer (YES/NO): NO